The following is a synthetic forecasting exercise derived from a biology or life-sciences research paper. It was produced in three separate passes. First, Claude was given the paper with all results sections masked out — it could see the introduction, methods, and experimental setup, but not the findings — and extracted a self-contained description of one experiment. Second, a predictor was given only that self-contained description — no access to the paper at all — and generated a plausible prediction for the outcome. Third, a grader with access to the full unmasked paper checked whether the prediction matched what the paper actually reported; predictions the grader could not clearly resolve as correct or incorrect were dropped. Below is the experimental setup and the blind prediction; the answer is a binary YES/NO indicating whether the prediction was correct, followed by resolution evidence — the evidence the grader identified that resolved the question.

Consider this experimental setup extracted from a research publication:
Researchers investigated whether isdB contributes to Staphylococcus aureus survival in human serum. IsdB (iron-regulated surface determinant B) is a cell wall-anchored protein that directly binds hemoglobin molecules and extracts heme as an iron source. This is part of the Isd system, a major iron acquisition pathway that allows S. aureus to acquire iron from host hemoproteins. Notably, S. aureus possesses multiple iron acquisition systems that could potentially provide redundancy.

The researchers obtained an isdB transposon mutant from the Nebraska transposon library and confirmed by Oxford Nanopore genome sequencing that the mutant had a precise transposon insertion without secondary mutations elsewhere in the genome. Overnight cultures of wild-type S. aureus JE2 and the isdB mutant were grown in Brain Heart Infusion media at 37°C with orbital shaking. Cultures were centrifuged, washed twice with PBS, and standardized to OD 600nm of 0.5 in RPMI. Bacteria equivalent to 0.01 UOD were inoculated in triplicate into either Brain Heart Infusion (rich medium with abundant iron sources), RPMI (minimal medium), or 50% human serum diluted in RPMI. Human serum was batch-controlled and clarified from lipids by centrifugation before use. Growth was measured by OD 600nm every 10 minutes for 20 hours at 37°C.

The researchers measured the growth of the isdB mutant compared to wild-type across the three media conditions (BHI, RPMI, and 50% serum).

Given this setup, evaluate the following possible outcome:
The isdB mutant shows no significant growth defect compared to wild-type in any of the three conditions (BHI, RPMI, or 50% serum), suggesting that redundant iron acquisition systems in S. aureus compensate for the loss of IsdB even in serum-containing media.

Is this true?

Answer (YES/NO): NO